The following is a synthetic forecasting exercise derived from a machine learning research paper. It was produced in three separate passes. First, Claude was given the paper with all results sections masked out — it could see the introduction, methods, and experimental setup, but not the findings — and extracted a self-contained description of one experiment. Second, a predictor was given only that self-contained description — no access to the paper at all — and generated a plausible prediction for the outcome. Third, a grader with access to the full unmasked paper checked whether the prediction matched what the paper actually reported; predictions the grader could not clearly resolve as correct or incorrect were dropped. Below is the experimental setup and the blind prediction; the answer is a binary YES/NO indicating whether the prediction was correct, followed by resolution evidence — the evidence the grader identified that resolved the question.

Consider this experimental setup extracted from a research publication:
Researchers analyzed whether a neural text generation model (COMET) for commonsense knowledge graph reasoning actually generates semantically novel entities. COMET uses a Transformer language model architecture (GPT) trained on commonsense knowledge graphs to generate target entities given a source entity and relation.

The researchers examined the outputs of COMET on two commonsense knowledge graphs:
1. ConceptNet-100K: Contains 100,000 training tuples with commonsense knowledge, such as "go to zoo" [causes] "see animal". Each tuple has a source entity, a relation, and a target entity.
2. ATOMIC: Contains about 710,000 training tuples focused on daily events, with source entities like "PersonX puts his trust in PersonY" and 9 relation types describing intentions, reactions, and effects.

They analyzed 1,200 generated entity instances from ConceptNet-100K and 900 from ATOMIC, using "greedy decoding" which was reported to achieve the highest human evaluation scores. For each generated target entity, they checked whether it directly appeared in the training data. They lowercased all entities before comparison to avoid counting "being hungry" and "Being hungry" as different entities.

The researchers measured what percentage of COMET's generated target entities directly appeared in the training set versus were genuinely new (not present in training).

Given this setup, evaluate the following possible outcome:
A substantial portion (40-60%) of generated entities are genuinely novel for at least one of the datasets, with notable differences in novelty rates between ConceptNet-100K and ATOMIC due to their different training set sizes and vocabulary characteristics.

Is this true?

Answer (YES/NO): NO